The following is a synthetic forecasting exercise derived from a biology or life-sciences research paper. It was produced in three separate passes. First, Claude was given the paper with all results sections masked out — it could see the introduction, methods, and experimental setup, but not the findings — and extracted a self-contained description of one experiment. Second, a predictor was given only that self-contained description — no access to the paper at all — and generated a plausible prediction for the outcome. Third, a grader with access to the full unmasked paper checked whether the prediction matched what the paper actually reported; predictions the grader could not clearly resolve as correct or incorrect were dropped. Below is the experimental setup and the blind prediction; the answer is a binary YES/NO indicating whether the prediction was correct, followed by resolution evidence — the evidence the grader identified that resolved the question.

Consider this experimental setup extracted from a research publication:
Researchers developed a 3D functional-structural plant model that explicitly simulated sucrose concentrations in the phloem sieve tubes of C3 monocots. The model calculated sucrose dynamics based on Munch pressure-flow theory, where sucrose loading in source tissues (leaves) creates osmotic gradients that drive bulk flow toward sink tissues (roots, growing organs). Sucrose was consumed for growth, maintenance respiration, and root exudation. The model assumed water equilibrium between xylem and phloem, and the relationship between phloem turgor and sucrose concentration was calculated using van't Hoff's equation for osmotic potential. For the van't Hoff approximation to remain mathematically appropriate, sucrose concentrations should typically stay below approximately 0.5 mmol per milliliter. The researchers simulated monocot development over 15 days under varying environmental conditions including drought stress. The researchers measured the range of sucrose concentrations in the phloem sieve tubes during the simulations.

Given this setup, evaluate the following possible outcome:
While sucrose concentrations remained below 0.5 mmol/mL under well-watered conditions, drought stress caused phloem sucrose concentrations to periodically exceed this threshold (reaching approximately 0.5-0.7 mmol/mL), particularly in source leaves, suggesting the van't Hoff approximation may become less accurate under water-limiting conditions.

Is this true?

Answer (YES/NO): NO